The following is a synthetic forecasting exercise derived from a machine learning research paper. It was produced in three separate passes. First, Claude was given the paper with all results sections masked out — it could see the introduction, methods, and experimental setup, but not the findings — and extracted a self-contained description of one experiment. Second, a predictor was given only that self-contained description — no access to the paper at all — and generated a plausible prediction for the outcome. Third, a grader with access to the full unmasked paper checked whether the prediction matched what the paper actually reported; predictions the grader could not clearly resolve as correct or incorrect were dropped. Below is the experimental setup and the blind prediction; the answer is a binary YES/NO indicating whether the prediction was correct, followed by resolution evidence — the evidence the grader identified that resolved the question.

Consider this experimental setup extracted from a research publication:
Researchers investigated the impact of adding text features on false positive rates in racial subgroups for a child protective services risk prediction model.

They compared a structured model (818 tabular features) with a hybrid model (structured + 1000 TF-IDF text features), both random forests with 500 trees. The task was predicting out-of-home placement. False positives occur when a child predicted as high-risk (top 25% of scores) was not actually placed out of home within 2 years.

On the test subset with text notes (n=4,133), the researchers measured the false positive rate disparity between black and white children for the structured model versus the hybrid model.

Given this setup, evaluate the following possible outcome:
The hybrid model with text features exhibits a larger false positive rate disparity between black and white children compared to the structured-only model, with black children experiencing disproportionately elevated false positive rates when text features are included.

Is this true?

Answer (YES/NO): YES